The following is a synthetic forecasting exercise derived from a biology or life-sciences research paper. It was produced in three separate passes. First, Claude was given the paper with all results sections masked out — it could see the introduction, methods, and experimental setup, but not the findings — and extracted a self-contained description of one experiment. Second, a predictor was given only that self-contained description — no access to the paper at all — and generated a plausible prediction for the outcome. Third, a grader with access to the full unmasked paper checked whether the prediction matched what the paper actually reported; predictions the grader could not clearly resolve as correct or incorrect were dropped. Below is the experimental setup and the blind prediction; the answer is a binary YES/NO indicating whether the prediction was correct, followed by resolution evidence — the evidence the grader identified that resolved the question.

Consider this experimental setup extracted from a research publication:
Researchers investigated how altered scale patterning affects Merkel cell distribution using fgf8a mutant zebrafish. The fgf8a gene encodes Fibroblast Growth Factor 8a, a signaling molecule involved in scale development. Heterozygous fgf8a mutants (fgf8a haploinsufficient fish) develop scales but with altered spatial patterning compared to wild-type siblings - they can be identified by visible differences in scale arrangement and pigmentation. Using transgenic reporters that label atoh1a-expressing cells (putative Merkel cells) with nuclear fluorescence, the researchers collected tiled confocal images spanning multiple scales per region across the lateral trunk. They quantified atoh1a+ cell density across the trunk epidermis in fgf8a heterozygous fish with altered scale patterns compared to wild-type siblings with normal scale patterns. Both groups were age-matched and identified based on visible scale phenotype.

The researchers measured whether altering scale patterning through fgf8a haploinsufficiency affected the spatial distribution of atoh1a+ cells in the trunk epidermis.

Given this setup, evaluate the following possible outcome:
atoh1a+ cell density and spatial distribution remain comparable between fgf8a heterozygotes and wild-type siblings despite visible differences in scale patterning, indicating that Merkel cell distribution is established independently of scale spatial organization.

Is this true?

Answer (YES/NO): NO